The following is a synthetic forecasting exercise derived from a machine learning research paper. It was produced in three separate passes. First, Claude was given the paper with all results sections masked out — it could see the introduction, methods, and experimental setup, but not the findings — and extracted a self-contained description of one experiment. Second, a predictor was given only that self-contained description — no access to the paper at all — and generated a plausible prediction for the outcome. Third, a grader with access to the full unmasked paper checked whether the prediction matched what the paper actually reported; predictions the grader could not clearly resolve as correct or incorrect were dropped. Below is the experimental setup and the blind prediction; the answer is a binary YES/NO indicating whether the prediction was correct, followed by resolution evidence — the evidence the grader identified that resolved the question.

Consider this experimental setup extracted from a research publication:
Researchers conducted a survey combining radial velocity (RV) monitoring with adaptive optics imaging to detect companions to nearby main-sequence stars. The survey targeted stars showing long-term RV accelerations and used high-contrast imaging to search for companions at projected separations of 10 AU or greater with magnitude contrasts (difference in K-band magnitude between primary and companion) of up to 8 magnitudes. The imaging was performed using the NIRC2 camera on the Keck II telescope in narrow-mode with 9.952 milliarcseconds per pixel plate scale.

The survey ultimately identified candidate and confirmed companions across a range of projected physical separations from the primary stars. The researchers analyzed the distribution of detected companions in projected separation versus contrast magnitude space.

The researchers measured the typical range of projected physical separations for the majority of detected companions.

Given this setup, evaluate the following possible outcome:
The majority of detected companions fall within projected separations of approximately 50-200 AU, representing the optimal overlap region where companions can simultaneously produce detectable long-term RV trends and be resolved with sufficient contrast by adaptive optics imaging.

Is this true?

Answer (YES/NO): NO